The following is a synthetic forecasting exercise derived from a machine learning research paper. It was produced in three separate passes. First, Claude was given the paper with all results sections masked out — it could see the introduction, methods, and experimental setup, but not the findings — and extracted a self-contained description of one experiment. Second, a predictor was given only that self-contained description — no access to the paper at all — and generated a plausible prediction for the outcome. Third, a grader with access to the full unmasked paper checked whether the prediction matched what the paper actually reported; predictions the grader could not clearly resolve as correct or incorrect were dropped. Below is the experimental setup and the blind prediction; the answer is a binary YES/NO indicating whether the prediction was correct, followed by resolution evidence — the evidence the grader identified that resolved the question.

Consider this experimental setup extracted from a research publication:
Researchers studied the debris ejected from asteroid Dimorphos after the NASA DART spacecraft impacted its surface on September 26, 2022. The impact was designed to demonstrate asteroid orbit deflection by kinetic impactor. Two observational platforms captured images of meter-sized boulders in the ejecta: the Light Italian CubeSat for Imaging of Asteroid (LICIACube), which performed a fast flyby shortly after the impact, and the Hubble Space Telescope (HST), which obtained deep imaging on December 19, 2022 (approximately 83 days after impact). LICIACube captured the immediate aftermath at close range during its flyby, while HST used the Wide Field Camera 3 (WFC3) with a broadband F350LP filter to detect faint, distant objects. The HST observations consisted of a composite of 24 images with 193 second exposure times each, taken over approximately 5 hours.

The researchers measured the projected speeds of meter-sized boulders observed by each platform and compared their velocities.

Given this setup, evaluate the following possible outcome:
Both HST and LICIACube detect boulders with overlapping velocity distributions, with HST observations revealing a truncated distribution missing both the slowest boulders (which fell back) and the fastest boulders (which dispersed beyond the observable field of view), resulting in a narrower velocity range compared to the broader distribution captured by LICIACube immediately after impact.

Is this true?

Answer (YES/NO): NO